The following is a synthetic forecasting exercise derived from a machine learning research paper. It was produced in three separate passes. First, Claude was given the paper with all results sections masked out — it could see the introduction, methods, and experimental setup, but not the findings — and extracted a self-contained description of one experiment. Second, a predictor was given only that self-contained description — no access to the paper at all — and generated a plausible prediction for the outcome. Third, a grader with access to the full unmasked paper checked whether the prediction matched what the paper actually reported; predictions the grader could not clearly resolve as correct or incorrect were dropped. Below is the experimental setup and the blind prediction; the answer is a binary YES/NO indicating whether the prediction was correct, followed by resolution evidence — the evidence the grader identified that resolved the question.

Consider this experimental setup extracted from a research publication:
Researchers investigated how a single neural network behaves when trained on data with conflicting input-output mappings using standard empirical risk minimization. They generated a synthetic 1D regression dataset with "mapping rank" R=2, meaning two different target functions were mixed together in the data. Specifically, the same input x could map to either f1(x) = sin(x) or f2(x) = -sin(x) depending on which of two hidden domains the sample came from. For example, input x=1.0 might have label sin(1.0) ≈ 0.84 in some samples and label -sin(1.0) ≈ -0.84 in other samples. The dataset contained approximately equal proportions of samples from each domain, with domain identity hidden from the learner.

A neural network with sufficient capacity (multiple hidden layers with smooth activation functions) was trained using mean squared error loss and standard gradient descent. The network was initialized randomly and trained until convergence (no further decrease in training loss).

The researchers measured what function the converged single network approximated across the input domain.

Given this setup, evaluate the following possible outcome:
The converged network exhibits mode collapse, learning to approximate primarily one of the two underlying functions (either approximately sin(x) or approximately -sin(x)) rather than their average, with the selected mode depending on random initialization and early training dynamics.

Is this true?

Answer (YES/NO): NO